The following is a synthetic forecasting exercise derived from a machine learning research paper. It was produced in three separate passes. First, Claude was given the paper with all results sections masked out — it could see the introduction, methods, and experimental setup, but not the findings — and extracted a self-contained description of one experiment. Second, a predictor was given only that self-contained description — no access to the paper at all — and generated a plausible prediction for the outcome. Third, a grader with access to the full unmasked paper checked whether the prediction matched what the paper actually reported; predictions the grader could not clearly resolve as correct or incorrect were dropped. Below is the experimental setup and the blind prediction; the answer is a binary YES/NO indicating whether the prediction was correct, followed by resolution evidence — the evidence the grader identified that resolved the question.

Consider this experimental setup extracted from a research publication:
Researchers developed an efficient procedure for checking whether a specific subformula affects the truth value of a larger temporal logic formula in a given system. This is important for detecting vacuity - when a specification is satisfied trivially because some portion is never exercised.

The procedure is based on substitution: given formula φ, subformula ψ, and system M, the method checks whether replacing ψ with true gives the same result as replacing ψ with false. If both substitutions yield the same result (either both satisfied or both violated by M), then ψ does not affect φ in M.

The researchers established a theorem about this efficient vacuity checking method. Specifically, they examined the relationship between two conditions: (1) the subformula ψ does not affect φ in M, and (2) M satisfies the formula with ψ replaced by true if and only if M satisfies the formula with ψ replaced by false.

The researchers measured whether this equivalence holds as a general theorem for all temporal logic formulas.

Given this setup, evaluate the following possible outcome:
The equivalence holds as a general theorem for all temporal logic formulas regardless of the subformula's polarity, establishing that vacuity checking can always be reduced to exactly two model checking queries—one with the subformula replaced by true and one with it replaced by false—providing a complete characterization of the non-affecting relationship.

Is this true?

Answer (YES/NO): YES